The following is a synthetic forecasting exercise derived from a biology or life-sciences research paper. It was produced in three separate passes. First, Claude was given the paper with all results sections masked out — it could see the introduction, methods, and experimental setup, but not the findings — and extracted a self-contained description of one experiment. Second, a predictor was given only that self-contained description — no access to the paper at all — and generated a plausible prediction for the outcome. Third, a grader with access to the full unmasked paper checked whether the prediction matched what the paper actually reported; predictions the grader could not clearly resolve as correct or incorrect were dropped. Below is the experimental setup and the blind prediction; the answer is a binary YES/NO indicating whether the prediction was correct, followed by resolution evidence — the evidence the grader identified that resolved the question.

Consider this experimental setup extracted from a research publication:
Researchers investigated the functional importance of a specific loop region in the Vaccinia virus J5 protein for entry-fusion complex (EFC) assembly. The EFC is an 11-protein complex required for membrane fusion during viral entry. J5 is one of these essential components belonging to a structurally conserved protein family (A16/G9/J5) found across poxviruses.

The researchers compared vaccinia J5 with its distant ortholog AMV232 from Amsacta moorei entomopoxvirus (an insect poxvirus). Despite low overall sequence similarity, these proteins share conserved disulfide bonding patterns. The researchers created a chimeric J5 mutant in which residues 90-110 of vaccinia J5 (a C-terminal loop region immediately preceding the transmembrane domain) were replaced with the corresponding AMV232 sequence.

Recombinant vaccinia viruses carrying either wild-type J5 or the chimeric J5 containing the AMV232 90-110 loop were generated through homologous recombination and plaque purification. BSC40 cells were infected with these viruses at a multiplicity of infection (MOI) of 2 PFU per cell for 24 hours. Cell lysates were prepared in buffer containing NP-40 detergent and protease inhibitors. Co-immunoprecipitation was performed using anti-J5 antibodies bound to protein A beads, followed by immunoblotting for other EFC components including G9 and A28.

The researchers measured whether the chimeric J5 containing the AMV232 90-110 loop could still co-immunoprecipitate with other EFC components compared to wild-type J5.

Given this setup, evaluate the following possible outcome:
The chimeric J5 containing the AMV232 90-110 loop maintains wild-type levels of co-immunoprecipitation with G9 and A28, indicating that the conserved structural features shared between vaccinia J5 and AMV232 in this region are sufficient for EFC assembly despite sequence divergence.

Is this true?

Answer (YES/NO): NO